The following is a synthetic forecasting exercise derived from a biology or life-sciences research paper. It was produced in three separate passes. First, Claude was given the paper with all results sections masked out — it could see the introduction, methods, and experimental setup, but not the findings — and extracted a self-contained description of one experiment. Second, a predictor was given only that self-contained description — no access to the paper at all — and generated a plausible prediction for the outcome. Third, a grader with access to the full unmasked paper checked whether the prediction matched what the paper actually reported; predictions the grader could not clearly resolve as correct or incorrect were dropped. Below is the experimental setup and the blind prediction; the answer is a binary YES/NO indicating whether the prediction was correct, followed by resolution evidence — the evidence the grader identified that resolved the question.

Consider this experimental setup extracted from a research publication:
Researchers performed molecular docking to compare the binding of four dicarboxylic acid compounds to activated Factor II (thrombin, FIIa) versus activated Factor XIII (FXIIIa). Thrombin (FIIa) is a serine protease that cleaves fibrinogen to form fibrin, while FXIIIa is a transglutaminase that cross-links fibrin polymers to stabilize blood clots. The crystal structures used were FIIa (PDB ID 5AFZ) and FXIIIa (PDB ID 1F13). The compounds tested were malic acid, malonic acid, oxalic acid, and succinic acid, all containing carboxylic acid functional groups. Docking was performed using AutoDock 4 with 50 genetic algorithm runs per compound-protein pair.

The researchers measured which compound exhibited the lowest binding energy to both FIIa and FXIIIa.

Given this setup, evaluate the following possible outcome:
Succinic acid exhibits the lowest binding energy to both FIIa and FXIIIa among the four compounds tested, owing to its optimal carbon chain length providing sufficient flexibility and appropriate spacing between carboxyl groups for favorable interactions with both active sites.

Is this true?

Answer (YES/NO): NO